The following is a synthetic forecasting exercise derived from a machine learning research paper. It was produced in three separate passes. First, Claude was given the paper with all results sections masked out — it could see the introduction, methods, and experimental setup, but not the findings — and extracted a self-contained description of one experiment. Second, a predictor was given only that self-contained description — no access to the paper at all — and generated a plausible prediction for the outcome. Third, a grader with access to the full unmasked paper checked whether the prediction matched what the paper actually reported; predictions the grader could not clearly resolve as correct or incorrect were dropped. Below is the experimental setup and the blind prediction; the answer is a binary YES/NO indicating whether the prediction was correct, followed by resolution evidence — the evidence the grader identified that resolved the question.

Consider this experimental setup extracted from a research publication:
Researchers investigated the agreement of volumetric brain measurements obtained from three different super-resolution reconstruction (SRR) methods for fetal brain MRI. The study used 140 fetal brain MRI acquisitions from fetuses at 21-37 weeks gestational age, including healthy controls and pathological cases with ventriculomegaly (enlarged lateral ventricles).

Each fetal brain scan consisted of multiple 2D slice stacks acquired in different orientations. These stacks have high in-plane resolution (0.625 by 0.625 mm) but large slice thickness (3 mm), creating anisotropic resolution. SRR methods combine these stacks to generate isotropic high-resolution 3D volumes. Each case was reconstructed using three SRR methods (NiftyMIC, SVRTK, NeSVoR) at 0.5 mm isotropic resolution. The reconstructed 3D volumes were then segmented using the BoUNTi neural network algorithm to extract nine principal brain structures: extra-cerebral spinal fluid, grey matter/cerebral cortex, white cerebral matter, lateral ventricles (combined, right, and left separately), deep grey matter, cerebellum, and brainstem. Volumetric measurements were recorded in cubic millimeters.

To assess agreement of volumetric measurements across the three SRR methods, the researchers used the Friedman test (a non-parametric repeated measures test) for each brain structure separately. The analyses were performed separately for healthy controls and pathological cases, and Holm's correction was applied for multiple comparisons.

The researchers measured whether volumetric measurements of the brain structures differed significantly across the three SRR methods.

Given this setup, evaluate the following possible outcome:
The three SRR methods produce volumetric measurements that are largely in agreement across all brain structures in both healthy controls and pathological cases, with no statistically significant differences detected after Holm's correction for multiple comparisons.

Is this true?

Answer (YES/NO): NO